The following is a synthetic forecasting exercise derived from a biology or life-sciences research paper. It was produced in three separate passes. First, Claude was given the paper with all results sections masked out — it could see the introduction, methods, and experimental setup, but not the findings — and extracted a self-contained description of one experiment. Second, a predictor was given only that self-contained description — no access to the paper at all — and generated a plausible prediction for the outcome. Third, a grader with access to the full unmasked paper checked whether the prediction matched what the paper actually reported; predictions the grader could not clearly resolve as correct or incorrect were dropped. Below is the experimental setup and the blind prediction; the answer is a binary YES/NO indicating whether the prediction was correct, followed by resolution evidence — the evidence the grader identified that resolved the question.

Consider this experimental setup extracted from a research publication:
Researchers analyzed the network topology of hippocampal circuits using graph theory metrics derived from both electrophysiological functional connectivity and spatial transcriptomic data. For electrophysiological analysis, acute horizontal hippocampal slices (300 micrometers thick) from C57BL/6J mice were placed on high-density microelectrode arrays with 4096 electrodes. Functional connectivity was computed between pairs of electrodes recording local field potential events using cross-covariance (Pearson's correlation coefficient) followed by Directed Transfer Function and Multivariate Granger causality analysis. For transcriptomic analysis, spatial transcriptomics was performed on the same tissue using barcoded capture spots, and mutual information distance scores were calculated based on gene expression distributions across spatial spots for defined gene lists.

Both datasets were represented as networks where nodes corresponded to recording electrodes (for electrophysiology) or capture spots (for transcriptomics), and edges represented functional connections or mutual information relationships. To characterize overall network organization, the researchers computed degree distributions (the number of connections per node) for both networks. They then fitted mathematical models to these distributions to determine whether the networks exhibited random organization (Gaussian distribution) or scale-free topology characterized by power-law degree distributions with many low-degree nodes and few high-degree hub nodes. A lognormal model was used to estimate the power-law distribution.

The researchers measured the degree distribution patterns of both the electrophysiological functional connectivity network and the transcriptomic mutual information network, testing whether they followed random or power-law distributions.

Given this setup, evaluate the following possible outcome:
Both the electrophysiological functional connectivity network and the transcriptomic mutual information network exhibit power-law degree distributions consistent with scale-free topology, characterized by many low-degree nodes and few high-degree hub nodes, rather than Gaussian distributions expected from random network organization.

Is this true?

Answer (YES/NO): YES